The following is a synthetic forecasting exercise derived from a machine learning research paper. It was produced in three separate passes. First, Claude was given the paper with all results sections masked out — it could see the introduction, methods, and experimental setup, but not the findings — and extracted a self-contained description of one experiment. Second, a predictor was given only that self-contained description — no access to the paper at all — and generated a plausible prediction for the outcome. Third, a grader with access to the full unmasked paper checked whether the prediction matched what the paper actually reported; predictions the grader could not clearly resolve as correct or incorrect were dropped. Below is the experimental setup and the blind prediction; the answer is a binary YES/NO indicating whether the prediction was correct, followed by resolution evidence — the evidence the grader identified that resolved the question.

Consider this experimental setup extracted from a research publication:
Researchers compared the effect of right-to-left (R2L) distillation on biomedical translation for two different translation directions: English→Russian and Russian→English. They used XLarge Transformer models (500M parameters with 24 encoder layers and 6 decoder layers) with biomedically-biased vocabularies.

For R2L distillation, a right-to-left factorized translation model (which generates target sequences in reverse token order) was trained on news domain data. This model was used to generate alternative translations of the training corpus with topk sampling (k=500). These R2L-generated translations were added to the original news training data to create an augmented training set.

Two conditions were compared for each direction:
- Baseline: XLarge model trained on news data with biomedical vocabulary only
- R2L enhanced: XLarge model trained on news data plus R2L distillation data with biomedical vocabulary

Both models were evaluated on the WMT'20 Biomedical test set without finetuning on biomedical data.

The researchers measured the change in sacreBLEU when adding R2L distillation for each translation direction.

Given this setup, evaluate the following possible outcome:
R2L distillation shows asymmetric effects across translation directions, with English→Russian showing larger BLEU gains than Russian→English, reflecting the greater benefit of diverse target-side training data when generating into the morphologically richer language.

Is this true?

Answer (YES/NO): NO